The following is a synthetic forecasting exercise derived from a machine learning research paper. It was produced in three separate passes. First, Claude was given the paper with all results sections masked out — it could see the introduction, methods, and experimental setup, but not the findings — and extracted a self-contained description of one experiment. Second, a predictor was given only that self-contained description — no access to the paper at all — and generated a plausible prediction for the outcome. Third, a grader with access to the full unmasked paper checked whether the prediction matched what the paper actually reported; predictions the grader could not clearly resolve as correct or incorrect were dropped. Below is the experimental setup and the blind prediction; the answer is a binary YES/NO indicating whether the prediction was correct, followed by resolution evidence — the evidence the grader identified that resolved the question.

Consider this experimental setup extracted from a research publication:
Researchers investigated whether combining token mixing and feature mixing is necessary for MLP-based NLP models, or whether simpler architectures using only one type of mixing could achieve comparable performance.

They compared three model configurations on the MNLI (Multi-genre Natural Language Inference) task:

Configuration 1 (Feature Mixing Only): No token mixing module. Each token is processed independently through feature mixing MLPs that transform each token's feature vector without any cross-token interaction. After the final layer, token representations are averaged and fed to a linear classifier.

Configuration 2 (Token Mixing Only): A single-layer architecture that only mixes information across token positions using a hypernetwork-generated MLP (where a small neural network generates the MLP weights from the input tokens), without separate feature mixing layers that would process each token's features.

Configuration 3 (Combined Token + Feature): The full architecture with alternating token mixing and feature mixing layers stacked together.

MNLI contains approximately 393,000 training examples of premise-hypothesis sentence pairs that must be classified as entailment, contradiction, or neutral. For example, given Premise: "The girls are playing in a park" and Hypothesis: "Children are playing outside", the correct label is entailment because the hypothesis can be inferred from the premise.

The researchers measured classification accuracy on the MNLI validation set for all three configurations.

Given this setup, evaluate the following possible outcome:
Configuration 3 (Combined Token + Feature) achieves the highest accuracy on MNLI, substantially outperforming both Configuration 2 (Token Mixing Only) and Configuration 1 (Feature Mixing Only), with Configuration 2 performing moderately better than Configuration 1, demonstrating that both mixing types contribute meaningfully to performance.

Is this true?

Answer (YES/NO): YES